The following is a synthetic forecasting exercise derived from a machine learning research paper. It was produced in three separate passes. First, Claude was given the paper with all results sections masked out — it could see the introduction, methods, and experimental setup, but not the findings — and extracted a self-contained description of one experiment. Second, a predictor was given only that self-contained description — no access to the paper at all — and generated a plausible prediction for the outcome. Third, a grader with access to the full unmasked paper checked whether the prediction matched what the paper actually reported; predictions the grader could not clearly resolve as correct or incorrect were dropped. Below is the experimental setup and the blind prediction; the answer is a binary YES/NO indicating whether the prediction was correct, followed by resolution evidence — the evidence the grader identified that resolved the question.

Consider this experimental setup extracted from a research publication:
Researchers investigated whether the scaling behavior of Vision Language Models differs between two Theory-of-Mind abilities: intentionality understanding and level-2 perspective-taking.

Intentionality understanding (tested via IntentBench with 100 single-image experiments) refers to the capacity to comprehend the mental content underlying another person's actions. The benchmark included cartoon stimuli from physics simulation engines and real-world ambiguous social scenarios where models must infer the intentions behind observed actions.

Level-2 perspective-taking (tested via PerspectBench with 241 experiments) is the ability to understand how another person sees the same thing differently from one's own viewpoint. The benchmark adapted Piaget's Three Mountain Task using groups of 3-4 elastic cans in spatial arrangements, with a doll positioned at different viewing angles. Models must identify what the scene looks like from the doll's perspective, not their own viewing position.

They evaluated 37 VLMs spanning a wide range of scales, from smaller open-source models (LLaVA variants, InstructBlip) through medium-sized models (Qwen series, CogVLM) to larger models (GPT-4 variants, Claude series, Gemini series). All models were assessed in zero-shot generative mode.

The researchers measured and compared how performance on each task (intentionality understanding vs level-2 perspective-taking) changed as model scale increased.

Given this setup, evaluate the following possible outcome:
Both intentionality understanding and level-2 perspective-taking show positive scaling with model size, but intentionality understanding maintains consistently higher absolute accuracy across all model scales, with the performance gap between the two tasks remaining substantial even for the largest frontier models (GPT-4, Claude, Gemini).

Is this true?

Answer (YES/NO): NO